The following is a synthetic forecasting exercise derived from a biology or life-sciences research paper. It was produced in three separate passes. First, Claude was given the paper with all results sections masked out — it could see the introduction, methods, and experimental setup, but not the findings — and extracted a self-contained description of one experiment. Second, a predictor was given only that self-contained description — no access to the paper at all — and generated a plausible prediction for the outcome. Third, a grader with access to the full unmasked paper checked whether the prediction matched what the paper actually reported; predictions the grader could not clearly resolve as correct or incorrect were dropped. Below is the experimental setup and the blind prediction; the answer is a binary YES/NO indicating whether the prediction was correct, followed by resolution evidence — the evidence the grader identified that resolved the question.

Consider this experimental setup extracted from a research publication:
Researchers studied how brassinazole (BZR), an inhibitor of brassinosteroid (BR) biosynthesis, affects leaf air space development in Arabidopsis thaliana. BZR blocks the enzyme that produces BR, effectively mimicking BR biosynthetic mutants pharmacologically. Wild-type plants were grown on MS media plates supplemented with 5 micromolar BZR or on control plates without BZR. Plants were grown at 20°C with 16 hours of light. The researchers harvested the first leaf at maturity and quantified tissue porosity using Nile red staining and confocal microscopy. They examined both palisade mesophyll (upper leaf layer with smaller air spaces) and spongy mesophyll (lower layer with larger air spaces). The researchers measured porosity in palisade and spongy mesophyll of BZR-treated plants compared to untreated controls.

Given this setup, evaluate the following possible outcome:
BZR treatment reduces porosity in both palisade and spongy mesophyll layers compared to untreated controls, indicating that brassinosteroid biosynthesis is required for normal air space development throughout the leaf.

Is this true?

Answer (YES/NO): NO